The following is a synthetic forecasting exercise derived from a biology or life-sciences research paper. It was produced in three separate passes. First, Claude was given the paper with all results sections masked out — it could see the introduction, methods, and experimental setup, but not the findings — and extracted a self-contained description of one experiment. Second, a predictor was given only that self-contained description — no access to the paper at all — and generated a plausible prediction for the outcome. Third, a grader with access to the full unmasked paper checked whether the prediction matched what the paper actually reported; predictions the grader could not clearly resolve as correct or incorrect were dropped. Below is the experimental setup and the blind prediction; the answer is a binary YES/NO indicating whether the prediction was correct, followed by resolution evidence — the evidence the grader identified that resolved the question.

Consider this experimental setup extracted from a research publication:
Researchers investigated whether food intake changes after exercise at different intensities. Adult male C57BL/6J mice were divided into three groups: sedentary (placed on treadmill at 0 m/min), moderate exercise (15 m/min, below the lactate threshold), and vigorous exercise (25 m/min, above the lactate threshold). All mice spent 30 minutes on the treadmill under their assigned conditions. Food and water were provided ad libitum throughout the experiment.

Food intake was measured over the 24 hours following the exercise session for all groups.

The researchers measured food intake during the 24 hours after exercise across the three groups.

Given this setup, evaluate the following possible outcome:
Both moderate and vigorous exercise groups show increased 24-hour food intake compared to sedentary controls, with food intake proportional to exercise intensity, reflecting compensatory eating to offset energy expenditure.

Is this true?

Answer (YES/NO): NO